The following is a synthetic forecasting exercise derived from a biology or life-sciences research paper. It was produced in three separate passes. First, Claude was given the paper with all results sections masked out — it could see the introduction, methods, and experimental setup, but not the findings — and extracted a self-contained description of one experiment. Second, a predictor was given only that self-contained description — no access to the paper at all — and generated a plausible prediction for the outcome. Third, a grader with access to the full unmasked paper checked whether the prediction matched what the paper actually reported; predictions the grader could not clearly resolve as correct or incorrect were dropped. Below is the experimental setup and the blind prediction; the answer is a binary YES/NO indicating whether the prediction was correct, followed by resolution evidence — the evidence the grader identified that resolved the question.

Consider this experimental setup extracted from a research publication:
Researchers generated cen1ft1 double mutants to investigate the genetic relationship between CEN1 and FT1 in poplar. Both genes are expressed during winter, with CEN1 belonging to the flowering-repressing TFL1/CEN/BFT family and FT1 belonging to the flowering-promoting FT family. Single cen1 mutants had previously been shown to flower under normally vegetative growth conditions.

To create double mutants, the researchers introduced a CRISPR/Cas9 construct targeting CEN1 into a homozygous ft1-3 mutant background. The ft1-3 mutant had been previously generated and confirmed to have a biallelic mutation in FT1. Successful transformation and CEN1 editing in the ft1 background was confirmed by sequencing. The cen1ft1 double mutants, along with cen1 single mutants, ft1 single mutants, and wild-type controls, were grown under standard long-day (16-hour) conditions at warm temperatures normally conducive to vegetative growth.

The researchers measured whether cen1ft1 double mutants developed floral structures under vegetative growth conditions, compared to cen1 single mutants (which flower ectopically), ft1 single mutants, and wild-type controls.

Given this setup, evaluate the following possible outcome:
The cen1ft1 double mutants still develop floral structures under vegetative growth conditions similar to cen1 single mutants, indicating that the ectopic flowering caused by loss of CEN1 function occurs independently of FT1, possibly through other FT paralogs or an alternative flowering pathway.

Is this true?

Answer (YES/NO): YES